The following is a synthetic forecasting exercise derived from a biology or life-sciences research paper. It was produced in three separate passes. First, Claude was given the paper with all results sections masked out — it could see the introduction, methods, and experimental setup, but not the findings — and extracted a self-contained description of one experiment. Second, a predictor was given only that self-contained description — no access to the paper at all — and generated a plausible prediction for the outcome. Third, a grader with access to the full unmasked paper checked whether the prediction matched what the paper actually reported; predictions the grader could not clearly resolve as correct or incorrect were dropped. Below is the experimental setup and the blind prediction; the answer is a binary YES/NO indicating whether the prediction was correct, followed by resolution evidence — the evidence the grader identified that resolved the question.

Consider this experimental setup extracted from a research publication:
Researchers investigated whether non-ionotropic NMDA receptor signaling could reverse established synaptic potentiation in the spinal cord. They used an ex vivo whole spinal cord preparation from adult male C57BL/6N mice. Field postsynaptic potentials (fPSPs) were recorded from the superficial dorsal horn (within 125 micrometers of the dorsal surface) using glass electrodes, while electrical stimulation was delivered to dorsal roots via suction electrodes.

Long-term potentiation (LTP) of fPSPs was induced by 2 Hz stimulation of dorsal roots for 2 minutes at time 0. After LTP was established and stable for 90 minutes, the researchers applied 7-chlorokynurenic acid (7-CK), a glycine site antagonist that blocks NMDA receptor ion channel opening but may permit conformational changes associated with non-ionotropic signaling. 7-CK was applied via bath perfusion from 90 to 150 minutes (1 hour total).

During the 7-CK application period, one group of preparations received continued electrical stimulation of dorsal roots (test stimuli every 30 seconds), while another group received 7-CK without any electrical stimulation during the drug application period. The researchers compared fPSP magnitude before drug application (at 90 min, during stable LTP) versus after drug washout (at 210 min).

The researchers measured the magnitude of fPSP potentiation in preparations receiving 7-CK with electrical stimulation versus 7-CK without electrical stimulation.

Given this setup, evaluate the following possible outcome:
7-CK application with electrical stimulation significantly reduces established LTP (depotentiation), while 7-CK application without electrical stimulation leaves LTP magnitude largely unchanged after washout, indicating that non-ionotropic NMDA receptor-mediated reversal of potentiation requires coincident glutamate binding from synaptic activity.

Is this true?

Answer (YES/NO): YES